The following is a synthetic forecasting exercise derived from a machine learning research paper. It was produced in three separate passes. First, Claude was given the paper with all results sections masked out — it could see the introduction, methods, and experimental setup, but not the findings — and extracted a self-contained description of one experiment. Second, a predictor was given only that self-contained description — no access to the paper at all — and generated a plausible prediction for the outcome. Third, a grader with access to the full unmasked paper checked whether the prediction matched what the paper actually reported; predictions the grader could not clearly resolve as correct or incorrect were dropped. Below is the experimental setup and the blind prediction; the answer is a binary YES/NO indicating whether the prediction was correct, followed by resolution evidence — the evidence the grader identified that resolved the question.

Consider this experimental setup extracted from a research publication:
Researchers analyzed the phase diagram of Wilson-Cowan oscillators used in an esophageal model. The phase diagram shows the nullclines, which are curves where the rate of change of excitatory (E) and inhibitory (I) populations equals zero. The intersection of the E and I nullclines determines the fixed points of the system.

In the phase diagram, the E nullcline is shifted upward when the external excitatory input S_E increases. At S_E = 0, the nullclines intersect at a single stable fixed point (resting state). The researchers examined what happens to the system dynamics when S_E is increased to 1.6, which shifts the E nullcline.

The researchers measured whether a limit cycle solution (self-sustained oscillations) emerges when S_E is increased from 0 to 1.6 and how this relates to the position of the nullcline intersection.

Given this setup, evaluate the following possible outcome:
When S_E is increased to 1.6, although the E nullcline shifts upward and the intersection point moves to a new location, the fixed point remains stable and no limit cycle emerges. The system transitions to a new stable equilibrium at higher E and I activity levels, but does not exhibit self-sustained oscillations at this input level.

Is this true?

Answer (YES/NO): NO